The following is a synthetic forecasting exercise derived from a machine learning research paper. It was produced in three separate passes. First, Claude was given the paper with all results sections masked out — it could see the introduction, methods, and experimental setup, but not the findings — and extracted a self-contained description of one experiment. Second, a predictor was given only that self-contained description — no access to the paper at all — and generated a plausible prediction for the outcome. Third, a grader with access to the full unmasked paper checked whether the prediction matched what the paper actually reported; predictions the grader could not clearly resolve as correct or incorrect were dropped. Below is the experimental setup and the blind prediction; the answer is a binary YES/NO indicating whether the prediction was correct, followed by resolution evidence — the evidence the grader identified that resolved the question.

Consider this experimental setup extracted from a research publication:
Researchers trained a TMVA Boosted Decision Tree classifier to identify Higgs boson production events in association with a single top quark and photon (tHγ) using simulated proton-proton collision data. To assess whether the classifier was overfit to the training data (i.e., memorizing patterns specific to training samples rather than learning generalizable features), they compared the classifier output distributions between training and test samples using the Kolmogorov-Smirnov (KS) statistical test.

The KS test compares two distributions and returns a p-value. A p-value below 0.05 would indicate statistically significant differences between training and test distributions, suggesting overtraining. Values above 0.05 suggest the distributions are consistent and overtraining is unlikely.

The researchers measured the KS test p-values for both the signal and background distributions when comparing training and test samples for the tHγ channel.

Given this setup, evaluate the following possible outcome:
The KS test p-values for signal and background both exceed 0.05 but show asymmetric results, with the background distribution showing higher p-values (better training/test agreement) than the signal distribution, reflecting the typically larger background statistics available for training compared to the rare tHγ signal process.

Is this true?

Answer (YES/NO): YES